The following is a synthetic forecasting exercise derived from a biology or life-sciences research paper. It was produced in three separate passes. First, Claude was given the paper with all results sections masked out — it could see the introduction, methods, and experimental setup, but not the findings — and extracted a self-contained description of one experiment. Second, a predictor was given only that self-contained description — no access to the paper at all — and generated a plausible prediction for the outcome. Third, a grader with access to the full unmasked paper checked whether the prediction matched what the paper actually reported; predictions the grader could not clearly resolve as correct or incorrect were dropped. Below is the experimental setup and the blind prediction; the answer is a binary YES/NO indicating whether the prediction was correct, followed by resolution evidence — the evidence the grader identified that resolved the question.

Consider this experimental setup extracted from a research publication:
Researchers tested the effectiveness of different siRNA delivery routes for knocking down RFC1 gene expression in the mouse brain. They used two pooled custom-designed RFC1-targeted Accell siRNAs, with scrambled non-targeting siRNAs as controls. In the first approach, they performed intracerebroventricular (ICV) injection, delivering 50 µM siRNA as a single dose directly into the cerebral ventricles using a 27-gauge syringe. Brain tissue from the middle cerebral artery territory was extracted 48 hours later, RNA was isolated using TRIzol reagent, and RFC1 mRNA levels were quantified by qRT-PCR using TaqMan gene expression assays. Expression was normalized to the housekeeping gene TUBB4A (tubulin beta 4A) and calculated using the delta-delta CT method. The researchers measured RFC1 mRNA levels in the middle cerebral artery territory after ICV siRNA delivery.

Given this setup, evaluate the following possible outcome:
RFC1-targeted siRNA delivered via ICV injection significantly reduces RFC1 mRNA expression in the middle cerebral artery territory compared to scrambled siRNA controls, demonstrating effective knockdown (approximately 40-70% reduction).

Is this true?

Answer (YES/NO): NO